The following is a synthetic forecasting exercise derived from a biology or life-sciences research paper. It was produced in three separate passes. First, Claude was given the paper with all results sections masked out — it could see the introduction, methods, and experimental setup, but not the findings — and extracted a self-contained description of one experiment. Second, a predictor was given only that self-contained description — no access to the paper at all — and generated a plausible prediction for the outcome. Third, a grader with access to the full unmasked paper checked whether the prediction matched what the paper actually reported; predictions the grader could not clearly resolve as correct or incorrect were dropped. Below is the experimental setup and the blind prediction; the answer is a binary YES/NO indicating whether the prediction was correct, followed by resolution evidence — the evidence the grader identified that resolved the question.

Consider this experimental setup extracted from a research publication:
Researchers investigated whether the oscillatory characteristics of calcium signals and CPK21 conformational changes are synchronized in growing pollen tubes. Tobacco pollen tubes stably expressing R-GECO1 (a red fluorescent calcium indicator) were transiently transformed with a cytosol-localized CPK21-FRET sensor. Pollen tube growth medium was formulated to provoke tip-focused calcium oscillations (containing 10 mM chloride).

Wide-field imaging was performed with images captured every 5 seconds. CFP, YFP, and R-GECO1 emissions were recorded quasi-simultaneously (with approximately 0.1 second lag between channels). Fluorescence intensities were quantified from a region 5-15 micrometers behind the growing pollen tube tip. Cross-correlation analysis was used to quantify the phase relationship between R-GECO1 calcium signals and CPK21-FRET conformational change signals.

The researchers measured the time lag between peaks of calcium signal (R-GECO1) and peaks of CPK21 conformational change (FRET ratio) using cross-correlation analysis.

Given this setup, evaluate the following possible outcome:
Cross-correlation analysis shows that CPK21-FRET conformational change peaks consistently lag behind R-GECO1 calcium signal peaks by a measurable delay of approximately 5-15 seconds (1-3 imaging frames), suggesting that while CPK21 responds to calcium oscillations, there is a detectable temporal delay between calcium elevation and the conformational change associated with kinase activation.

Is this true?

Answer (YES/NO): NO